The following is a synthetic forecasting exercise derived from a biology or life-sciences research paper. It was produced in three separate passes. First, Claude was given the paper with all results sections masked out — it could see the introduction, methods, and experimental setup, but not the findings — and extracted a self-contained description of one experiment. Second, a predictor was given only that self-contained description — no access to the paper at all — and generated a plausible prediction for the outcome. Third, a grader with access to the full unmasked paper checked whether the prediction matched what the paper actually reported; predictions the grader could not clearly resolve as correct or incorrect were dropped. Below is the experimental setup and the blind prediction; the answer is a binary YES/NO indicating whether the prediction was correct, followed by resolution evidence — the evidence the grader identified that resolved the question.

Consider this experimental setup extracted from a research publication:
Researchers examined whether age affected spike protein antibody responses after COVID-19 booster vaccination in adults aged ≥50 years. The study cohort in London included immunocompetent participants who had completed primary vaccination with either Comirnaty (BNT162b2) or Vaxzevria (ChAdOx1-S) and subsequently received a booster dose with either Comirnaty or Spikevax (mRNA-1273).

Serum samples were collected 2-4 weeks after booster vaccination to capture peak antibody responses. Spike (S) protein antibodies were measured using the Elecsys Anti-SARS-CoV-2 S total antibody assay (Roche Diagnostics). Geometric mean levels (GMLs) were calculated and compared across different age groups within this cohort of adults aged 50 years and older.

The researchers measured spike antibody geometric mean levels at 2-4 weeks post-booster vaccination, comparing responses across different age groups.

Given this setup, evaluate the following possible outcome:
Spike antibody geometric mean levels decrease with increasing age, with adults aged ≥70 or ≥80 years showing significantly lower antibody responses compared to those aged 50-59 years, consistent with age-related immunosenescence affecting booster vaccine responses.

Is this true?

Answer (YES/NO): NO